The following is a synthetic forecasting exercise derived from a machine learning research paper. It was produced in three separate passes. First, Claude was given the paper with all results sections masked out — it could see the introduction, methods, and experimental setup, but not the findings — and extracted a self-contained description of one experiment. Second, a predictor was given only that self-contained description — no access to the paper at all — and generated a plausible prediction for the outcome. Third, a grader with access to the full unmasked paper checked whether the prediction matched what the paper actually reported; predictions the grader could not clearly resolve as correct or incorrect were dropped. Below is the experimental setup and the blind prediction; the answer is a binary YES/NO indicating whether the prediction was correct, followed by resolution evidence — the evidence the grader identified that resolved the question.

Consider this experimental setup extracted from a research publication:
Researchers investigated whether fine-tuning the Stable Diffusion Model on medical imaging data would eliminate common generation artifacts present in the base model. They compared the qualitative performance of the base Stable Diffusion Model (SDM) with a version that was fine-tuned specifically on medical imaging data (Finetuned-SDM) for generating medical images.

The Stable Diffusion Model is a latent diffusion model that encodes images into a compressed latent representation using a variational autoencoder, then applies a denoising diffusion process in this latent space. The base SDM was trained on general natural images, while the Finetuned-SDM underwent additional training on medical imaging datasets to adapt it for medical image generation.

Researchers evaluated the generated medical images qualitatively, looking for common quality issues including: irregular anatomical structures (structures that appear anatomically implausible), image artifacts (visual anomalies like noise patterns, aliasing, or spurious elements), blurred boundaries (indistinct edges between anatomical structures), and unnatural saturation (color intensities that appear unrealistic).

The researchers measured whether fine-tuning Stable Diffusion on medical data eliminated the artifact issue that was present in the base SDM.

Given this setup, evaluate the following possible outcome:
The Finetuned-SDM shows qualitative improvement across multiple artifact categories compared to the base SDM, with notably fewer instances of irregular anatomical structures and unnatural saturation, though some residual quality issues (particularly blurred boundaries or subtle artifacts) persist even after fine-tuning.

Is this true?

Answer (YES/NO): NO